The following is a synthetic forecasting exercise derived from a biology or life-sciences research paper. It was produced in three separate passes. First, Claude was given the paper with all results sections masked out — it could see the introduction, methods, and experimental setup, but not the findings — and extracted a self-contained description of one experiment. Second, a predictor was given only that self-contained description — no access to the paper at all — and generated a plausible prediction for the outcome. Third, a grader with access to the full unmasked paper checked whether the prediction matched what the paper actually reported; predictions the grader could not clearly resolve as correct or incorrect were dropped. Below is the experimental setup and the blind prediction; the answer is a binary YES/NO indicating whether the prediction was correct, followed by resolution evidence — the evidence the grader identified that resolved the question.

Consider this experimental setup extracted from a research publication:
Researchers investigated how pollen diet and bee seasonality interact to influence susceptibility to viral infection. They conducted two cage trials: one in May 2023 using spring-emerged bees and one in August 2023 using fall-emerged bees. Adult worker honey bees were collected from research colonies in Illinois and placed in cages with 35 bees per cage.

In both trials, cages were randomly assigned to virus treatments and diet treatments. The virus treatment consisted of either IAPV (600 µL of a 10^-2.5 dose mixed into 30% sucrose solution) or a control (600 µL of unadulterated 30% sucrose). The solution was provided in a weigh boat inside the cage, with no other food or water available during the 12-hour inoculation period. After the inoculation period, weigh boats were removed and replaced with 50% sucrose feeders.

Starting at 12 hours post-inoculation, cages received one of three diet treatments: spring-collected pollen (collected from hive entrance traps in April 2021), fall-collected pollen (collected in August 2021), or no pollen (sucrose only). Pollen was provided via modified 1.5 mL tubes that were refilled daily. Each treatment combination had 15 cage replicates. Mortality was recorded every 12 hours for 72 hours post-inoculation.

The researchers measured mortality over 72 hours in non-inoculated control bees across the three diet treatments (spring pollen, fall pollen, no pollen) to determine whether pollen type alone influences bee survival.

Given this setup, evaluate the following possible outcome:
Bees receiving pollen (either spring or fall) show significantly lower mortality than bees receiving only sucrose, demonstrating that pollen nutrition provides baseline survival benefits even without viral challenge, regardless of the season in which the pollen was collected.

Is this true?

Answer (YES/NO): NO